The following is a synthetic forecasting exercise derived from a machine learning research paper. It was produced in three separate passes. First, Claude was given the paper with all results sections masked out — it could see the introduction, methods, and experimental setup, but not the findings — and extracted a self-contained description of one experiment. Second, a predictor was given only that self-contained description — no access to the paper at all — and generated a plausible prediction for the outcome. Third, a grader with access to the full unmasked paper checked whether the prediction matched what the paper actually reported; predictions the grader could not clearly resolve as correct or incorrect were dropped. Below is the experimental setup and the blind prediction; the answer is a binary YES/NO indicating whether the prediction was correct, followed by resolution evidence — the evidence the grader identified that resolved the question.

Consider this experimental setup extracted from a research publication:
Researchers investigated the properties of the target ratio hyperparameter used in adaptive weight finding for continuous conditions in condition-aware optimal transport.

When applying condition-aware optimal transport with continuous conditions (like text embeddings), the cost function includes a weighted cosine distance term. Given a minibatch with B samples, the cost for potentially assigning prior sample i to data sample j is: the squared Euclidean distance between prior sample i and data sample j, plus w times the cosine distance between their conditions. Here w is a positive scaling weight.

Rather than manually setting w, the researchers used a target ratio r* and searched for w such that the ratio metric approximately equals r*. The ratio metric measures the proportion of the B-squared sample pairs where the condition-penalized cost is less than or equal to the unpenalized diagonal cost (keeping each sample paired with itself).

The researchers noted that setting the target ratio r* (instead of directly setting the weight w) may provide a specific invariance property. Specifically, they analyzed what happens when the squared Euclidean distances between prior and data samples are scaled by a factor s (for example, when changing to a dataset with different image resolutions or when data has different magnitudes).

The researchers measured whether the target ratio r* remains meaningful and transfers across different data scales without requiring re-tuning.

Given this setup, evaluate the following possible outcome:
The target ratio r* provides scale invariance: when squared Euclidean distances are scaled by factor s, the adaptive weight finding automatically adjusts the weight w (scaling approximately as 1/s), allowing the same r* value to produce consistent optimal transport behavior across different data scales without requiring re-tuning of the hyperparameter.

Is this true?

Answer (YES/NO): NO